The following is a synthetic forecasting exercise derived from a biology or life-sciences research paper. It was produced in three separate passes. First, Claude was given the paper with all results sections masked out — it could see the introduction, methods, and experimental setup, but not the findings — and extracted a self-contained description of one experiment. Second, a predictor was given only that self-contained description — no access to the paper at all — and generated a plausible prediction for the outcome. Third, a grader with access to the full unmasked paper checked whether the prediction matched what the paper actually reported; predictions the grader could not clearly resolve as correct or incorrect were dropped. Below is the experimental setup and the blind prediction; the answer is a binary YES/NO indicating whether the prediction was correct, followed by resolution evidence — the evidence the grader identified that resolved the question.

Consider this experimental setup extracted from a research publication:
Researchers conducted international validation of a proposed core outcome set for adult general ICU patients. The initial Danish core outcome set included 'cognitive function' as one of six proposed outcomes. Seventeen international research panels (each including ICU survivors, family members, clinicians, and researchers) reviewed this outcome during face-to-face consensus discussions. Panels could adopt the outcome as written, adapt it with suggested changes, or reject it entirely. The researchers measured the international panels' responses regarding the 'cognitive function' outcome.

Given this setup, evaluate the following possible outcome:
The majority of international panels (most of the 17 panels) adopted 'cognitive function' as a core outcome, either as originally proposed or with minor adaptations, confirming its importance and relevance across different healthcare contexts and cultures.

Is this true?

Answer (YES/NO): YES